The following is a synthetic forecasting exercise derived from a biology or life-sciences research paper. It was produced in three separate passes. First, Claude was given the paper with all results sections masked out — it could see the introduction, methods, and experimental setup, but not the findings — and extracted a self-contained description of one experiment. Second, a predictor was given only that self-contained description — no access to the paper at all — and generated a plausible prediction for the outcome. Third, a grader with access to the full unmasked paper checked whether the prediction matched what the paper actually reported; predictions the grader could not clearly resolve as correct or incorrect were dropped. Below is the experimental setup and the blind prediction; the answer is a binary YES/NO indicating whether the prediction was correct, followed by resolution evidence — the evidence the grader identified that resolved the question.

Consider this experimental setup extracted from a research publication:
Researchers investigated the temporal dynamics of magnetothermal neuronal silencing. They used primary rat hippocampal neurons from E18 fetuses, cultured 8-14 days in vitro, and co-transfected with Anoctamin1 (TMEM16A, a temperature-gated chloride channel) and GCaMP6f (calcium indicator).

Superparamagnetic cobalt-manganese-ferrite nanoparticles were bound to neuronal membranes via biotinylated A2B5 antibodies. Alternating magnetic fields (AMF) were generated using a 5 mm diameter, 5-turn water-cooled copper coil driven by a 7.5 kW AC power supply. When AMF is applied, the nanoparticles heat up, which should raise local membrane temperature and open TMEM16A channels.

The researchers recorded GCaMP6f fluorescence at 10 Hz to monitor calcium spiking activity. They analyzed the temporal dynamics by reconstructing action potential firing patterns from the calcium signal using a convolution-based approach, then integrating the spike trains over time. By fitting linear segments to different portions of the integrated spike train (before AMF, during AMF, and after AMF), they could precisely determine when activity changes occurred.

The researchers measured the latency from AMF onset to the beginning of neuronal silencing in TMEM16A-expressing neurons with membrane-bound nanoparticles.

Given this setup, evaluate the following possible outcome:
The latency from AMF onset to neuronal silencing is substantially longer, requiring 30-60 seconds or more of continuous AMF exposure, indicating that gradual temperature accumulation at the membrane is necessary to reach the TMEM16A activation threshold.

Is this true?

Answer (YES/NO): NO